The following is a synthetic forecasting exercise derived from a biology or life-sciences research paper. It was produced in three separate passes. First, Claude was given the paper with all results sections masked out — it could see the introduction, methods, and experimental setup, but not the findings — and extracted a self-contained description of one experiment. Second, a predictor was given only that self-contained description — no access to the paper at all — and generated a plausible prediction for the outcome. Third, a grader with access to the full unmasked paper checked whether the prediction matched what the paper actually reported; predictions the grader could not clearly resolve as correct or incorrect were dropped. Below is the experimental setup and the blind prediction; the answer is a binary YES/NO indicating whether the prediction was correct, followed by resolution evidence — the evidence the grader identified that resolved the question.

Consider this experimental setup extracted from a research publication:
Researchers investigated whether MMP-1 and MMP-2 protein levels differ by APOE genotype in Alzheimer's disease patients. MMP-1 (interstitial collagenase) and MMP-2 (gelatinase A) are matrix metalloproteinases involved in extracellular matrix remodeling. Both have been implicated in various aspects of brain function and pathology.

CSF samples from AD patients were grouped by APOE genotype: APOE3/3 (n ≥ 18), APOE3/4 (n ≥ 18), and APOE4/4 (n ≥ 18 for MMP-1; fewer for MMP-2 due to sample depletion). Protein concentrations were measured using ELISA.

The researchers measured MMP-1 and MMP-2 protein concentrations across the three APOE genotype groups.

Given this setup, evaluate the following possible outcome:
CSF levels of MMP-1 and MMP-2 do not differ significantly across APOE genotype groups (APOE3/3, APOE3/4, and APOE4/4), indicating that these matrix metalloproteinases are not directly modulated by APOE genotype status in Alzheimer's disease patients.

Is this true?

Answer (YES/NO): YES